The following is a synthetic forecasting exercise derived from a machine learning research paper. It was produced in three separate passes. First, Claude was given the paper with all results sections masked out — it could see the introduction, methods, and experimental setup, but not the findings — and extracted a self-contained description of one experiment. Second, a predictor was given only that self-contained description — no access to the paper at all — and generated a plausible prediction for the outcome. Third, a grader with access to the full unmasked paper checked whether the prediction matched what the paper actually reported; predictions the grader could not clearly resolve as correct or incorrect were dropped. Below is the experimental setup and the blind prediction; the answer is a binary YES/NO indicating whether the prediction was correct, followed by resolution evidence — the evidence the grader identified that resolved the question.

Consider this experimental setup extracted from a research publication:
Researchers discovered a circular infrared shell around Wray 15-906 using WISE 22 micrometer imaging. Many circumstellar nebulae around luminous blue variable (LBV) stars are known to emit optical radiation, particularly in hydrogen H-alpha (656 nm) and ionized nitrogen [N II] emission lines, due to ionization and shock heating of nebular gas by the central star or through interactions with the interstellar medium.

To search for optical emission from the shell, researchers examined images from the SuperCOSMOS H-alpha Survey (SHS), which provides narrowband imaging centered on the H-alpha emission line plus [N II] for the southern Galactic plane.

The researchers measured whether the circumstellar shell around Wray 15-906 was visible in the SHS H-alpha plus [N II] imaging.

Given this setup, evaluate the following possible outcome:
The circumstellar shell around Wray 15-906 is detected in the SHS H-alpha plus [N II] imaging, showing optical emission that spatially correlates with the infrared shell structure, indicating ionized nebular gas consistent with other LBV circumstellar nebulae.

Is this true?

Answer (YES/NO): NO